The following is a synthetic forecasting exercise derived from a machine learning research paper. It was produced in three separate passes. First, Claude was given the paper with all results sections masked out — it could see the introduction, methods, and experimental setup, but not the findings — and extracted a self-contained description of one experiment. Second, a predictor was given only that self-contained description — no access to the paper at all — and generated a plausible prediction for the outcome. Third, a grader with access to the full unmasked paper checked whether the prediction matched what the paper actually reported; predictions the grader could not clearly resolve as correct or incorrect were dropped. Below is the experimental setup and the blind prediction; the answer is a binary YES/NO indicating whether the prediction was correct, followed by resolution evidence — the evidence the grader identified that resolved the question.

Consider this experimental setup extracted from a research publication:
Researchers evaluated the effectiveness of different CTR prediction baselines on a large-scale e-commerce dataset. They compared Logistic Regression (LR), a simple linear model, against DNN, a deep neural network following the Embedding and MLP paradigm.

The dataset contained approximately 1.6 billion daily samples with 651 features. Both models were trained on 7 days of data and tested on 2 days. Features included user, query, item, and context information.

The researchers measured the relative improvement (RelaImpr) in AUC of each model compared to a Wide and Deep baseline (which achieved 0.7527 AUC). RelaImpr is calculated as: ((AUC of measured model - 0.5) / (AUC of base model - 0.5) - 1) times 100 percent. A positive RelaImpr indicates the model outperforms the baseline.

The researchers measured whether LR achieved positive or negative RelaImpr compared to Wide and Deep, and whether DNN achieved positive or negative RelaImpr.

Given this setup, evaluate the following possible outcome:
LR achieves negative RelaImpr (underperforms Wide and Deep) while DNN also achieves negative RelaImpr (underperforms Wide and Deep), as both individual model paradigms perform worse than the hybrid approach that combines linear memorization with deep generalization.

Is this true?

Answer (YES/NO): NO